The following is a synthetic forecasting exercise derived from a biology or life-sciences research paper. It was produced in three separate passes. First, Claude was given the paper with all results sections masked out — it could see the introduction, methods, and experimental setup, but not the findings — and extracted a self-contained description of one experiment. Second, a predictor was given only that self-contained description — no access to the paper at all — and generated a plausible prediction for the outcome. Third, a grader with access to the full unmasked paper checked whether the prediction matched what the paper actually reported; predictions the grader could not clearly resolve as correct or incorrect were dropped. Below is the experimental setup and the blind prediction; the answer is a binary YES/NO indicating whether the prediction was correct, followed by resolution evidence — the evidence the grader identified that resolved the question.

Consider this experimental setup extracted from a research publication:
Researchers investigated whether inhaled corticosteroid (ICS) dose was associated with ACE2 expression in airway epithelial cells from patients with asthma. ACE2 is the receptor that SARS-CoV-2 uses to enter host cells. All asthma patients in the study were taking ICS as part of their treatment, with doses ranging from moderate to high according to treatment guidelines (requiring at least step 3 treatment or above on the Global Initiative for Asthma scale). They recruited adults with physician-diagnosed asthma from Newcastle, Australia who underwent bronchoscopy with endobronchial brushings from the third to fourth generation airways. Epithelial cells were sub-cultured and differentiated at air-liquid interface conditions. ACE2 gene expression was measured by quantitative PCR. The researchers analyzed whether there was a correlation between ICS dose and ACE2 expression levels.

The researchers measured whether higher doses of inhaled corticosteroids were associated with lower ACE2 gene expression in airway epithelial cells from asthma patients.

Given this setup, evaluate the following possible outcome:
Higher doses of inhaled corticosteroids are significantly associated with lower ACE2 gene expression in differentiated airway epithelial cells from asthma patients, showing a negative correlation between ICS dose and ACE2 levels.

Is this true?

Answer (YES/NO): NO